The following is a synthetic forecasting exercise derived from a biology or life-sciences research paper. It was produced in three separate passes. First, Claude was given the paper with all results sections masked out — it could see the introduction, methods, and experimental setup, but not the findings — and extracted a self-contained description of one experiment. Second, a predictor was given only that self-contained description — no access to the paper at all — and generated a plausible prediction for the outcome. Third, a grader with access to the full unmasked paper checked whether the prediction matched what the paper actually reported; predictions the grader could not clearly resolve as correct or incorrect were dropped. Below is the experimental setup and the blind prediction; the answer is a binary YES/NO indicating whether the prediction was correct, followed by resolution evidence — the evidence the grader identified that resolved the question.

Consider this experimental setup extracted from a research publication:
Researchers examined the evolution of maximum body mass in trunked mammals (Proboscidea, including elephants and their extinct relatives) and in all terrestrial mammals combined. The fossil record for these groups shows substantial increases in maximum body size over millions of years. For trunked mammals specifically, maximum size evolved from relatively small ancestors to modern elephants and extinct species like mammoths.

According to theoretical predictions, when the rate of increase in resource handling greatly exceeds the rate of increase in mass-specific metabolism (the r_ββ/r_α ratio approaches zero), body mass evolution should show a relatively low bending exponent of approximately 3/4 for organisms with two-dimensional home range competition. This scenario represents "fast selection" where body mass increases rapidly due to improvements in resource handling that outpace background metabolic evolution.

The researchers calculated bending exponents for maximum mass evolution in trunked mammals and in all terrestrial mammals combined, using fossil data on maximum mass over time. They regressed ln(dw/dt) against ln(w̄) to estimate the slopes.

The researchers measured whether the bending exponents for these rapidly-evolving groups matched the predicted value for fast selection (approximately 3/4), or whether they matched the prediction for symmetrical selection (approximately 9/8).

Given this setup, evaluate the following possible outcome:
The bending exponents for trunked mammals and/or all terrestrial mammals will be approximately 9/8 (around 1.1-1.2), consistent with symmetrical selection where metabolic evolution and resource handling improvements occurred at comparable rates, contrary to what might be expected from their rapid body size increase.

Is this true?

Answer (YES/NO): NO